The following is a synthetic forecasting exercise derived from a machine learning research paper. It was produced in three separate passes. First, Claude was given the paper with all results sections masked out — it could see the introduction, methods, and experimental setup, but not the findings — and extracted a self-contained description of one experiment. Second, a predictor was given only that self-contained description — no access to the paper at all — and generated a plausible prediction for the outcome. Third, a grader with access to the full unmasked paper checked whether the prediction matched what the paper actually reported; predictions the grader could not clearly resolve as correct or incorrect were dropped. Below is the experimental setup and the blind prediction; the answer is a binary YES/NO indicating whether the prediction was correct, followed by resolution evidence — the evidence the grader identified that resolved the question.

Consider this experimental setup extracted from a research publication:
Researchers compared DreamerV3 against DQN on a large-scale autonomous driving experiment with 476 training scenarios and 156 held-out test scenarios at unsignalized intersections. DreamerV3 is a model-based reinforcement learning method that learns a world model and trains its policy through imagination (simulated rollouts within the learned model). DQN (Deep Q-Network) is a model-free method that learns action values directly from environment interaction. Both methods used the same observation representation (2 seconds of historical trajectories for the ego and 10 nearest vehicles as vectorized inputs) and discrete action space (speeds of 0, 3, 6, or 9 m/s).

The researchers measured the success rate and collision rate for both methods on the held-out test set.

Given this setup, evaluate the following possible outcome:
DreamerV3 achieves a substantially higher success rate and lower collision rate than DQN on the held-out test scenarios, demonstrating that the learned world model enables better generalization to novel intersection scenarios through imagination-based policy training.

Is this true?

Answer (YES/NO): YES